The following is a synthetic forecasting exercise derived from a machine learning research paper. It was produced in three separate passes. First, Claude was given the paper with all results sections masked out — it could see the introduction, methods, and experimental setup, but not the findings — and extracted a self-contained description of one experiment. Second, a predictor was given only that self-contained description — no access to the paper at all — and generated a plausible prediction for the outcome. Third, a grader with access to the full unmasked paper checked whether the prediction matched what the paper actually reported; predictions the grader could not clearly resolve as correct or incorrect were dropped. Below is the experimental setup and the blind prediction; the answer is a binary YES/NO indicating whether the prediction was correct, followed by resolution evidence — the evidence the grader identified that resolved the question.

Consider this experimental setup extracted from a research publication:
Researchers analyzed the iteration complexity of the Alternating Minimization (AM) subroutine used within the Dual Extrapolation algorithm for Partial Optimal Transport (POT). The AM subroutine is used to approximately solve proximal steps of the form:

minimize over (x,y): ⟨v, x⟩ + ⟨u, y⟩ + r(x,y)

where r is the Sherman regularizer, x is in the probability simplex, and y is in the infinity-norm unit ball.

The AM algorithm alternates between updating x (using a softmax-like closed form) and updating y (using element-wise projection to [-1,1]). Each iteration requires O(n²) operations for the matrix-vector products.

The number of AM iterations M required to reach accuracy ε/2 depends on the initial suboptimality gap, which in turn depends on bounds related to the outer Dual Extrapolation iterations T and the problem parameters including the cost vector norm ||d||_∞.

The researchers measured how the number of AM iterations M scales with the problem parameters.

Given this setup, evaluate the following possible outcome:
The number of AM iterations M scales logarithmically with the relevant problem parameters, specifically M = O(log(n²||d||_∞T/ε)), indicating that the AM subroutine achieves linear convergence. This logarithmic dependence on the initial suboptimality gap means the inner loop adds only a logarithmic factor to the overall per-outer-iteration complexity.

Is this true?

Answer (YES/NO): NO